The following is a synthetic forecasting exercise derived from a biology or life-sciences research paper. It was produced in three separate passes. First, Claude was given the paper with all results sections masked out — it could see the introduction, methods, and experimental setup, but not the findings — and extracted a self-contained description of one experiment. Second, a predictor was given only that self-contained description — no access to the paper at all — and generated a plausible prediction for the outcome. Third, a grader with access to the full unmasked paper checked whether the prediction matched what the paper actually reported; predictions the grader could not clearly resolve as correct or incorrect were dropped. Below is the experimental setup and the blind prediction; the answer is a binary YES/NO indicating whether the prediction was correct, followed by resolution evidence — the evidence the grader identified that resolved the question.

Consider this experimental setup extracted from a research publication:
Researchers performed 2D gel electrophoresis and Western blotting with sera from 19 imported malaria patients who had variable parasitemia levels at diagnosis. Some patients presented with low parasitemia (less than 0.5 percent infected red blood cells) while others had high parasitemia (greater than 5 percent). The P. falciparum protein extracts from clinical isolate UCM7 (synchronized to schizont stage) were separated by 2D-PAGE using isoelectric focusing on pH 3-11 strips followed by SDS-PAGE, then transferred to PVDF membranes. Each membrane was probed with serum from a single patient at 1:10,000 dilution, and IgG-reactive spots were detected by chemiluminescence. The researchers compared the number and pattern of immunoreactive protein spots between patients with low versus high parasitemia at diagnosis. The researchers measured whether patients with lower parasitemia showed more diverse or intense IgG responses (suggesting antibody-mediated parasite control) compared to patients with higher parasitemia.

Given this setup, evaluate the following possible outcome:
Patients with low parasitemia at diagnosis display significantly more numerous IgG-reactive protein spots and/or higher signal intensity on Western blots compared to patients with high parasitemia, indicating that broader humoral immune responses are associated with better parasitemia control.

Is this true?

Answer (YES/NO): NO